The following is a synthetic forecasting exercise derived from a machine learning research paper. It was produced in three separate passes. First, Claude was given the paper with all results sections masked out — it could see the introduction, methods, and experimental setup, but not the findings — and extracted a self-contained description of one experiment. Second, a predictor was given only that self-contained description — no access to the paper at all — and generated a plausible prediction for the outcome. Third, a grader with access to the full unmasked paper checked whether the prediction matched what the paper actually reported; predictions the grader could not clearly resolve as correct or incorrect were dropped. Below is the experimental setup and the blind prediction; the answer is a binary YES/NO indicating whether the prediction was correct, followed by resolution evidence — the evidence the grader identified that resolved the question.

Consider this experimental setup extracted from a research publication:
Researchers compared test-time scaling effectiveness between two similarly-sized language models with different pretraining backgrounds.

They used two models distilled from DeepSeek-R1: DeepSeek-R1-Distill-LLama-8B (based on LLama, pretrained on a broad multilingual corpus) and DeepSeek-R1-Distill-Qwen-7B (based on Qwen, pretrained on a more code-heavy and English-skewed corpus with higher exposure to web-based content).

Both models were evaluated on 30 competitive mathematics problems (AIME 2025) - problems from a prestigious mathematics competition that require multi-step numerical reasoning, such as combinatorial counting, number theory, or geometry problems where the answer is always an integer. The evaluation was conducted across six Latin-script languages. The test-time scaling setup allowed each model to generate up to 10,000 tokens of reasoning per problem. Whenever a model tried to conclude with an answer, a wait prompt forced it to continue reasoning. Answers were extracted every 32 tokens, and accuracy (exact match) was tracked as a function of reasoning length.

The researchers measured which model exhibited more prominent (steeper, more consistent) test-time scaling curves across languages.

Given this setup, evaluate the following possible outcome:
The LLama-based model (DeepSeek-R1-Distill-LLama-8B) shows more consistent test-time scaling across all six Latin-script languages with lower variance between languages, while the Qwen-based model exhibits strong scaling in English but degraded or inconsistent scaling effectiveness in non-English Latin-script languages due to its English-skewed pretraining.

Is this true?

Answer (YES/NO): NO